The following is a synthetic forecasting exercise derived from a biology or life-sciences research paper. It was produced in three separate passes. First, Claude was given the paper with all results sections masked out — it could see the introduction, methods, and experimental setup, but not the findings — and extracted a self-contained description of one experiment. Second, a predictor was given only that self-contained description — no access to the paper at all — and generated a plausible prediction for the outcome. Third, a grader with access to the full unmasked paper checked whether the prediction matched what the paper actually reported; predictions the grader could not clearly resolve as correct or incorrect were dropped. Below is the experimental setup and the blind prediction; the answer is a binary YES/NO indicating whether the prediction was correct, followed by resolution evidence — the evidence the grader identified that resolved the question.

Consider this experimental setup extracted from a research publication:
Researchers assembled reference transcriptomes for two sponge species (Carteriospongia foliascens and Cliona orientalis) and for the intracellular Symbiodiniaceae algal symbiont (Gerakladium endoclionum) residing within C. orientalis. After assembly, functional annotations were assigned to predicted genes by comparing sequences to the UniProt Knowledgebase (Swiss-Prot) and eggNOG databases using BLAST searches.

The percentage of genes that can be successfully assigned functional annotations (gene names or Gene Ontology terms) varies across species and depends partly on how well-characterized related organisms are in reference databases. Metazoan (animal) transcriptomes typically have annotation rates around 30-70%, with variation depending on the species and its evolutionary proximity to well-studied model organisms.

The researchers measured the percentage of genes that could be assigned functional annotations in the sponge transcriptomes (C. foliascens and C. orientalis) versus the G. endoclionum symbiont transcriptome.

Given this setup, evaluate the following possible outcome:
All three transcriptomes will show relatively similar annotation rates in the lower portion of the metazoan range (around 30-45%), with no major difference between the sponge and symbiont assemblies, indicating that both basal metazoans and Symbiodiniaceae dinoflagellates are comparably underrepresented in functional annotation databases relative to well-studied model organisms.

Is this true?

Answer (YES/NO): NO